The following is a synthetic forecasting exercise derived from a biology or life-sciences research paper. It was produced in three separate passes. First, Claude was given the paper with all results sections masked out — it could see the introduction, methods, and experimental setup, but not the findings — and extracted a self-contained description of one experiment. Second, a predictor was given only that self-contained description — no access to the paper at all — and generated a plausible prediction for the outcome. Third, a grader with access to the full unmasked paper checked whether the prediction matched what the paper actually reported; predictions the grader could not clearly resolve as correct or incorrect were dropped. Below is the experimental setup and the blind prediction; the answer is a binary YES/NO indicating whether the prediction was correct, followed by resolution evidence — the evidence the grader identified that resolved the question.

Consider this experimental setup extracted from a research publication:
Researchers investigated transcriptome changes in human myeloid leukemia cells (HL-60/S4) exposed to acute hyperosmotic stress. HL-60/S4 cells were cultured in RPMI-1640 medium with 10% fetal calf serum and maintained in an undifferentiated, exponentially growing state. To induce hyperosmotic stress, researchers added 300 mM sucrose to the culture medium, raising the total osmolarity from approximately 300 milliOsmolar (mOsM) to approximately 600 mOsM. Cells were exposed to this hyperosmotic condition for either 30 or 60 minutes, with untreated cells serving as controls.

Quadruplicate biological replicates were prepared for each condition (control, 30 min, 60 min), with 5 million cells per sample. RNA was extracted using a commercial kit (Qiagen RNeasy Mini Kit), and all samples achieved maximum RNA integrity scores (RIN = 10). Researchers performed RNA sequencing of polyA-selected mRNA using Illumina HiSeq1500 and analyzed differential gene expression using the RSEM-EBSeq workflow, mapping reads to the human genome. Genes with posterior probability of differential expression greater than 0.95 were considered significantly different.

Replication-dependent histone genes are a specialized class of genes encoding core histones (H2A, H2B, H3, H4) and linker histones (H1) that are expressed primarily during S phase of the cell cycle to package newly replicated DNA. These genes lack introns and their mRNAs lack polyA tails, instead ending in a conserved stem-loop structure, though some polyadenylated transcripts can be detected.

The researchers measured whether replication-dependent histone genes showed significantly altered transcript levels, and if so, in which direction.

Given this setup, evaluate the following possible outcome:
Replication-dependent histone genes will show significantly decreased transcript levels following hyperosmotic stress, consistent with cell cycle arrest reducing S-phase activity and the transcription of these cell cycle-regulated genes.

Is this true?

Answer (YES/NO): NO